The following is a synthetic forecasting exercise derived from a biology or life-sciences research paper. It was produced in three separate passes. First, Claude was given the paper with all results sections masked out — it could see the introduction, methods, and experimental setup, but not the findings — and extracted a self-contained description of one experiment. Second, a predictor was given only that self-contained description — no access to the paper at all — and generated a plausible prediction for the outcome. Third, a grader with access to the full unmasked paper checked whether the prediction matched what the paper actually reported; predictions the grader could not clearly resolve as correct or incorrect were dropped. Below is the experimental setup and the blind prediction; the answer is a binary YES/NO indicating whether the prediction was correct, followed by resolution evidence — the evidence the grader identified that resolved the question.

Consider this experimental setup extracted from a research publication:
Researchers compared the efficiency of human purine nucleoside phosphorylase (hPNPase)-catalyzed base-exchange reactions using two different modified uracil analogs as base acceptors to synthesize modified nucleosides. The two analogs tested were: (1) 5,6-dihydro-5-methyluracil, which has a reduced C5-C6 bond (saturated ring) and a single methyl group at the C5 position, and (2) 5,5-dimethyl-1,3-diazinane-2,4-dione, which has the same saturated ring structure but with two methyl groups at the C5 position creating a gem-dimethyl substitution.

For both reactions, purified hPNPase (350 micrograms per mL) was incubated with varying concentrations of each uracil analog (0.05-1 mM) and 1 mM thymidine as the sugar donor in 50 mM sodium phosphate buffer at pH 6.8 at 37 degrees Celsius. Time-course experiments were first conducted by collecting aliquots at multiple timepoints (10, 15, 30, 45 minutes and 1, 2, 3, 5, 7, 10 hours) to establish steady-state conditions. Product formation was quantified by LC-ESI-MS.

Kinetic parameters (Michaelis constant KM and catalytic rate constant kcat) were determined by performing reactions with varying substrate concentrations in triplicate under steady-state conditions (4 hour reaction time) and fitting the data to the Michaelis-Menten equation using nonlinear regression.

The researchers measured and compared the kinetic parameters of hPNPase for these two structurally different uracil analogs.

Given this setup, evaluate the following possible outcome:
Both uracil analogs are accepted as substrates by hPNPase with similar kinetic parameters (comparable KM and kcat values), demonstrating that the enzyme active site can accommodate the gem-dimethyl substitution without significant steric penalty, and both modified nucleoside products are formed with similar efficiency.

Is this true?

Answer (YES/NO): YES